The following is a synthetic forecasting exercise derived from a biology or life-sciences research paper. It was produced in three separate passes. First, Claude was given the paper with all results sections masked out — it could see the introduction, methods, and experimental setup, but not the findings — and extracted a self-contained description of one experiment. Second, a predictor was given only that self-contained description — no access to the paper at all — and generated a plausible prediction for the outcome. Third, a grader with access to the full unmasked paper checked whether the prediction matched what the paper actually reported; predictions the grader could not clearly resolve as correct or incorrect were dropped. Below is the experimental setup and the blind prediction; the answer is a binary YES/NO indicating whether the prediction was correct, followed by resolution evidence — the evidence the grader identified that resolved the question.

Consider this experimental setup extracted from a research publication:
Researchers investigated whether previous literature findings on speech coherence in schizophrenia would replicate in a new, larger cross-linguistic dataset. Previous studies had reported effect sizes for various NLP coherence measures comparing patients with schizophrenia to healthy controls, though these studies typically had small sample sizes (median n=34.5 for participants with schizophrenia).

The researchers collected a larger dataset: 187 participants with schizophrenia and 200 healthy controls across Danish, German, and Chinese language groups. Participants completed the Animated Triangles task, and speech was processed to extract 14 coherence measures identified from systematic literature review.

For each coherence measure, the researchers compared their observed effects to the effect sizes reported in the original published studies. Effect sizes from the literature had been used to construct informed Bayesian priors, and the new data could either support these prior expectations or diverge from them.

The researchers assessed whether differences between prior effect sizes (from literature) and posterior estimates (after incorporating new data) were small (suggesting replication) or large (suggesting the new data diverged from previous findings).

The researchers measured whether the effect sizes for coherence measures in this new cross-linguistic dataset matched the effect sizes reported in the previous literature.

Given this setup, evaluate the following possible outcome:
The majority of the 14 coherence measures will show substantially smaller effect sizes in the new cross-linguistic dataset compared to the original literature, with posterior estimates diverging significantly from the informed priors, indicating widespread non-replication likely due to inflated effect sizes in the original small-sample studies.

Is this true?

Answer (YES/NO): NO